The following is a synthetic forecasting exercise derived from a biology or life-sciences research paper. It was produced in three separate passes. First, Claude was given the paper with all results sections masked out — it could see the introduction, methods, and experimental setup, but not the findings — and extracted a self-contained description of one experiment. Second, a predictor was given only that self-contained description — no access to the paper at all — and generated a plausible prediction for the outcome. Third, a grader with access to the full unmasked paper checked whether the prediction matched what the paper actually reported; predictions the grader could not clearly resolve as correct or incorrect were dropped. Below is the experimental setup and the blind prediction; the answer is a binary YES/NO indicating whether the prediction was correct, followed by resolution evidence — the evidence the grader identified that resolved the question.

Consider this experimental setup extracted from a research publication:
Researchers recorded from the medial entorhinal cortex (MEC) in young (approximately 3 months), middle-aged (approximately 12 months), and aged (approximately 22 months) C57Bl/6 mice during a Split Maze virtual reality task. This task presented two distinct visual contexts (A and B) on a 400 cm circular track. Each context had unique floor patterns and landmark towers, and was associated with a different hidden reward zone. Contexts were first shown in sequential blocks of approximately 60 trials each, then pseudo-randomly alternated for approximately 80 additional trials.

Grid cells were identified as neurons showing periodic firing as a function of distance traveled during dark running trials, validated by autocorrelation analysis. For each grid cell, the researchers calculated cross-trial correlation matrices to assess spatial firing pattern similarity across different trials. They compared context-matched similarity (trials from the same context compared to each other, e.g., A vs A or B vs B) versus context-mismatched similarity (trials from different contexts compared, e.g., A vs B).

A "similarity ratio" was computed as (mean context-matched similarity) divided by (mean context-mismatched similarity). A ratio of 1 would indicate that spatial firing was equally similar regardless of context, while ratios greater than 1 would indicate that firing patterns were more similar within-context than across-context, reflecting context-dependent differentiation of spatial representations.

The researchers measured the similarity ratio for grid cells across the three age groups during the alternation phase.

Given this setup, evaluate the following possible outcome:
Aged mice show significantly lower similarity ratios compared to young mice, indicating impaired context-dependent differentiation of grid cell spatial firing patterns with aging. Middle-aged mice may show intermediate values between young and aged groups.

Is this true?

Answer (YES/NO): NO